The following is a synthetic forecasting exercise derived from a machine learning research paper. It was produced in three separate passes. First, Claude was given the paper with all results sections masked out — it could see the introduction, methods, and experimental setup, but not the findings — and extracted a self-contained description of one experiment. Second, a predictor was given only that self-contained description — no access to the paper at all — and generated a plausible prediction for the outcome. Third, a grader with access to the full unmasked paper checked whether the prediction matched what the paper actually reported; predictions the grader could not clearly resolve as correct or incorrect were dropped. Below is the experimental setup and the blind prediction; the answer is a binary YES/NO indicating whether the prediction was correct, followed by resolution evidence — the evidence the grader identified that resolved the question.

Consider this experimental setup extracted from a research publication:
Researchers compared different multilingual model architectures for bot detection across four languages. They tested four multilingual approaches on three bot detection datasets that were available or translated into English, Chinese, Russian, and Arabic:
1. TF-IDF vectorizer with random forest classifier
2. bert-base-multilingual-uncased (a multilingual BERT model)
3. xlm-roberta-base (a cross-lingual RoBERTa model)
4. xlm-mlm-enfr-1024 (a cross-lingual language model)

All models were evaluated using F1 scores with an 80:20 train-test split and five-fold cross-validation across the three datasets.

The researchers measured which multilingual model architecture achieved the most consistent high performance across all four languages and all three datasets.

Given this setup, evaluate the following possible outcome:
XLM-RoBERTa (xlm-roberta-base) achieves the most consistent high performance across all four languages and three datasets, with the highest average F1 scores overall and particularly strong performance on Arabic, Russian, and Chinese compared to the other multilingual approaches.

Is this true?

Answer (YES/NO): NO